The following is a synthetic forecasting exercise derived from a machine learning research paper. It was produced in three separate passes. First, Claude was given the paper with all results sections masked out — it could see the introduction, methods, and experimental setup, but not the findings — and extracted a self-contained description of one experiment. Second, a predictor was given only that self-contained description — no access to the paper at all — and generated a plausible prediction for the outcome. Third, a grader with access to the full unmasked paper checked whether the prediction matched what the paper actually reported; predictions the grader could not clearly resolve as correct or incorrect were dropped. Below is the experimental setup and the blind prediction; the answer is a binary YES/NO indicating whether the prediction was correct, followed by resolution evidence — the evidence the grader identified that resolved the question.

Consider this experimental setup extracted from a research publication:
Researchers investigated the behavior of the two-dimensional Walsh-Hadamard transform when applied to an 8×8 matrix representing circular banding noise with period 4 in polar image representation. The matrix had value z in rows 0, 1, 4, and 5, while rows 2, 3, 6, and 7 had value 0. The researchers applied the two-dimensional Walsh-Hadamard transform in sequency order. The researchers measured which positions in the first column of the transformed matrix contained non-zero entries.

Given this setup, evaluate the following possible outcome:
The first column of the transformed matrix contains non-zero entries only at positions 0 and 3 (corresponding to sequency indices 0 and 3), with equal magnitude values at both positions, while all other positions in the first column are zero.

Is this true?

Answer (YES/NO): YES